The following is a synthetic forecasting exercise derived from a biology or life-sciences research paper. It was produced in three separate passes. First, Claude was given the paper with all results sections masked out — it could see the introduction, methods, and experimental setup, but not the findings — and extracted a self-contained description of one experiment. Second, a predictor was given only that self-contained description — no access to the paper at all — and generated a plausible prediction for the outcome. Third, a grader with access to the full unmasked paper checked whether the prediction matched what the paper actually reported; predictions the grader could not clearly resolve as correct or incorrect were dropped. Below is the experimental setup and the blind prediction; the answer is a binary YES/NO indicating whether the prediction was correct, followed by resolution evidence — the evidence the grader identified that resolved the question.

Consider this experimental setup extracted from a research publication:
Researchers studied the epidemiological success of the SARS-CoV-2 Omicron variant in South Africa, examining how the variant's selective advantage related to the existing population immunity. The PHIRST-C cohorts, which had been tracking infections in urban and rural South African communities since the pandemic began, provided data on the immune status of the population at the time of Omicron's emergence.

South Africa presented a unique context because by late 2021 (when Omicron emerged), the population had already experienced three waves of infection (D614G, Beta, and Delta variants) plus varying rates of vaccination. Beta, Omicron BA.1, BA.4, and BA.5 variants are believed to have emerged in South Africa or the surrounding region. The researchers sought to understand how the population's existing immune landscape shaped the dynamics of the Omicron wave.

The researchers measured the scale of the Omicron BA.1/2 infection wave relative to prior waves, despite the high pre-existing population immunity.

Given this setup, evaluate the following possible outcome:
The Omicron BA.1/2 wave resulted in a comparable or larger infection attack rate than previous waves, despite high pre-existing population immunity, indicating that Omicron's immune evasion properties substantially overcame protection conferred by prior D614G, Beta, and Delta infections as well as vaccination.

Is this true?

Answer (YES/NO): YES